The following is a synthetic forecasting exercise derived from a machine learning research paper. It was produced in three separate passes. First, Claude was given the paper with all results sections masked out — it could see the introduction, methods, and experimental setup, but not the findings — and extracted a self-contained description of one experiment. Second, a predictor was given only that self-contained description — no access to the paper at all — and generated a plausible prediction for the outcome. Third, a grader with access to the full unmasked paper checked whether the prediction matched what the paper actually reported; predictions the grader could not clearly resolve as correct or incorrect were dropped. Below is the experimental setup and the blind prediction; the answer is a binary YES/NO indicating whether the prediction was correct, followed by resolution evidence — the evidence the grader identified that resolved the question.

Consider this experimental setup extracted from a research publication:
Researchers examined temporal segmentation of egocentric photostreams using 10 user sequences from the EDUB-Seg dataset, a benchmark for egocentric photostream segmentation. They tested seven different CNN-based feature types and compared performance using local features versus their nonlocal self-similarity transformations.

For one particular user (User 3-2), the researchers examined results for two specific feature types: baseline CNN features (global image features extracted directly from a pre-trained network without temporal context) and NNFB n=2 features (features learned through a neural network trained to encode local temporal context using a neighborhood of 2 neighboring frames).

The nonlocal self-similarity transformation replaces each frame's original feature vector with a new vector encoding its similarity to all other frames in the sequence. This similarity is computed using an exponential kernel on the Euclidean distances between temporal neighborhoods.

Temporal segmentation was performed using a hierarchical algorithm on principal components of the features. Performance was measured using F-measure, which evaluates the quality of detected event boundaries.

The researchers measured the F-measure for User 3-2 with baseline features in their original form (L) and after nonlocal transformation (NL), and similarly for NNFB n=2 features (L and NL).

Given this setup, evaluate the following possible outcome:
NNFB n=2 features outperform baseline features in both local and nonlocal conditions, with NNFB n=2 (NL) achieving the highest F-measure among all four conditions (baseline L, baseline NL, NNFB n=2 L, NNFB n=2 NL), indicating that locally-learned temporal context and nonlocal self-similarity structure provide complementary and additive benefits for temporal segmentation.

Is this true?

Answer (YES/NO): NO